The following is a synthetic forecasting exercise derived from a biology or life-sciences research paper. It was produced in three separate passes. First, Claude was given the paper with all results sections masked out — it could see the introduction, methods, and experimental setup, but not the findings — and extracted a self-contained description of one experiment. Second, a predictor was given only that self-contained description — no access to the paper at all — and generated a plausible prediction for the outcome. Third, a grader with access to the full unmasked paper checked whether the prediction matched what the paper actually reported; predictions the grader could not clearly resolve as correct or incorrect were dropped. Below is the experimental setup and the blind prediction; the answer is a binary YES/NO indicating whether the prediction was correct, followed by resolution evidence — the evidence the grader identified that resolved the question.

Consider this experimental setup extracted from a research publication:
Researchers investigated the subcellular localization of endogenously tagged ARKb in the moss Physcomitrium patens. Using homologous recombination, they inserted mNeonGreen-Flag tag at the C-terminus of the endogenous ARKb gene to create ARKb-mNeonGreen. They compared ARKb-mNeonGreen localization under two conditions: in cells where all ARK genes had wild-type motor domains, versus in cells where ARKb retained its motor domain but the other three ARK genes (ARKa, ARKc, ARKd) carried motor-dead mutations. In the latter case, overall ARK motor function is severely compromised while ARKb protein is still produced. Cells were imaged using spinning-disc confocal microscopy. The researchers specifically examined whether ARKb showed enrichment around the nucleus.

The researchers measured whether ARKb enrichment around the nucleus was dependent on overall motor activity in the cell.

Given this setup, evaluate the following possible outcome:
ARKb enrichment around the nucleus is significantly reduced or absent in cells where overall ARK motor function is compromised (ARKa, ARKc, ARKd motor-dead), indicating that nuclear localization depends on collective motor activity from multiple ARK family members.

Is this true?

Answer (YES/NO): NO